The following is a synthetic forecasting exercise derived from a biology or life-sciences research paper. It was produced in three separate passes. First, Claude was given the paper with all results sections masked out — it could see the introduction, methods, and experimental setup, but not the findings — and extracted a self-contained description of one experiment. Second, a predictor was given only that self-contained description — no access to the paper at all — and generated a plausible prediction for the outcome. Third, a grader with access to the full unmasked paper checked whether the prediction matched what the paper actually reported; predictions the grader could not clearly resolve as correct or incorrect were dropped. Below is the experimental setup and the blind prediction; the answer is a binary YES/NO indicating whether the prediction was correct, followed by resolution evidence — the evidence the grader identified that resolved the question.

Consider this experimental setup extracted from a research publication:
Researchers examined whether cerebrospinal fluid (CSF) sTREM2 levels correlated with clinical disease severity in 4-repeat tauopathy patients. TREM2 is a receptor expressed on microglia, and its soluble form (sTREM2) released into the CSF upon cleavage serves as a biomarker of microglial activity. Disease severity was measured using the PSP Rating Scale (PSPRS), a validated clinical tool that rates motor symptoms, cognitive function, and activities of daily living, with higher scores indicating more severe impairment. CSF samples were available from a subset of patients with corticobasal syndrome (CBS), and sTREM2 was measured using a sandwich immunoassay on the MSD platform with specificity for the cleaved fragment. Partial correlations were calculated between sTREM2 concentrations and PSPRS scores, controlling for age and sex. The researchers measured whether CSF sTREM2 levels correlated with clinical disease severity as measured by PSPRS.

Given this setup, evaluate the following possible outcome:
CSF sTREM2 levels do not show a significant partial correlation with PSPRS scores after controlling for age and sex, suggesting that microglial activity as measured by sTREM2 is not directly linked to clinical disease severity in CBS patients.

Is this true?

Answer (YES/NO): YES